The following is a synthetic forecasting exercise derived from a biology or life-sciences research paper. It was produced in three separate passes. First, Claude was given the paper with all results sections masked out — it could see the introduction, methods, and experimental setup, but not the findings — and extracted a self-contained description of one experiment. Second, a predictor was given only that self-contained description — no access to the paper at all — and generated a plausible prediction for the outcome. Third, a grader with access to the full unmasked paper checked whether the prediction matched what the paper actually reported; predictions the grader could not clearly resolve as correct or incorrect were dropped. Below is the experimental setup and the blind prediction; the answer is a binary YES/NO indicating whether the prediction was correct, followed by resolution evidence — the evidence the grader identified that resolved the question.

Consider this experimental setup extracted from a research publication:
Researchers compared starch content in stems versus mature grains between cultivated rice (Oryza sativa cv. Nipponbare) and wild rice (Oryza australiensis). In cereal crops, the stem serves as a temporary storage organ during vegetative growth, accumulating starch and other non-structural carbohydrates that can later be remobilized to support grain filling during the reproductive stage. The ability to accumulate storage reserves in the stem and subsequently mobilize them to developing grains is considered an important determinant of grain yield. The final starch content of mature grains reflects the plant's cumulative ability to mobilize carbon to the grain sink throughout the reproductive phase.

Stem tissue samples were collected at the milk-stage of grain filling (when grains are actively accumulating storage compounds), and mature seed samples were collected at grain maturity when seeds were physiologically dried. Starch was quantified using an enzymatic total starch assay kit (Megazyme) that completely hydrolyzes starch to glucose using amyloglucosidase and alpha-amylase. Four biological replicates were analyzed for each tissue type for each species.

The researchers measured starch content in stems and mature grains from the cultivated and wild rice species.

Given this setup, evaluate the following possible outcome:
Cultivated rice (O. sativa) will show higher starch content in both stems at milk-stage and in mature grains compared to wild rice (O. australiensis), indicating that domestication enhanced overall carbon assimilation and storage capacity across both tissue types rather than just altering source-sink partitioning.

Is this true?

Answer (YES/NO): NO